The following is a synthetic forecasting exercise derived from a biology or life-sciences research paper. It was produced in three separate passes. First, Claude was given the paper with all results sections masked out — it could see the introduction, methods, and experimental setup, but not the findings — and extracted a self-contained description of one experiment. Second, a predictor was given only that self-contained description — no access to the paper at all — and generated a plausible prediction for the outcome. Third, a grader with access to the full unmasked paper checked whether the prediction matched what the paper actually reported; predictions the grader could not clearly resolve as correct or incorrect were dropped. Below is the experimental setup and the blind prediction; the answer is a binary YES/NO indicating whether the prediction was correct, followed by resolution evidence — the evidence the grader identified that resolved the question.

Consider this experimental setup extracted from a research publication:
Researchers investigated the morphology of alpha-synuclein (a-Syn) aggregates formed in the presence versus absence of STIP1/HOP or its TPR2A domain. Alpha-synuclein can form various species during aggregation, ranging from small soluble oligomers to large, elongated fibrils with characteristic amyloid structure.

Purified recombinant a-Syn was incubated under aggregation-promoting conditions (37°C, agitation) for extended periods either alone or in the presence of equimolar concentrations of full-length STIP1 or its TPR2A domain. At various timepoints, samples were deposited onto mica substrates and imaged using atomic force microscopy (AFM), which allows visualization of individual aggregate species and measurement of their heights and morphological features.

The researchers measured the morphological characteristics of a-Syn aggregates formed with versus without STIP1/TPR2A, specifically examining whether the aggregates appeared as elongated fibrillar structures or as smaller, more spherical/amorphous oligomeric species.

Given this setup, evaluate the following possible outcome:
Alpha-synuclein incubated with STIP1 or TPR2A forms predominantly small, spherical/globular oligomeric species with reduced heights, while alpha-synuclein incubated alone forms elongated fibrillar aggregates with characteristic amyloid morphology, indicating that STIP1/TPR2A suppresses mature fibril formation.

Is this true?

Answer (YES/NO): NO